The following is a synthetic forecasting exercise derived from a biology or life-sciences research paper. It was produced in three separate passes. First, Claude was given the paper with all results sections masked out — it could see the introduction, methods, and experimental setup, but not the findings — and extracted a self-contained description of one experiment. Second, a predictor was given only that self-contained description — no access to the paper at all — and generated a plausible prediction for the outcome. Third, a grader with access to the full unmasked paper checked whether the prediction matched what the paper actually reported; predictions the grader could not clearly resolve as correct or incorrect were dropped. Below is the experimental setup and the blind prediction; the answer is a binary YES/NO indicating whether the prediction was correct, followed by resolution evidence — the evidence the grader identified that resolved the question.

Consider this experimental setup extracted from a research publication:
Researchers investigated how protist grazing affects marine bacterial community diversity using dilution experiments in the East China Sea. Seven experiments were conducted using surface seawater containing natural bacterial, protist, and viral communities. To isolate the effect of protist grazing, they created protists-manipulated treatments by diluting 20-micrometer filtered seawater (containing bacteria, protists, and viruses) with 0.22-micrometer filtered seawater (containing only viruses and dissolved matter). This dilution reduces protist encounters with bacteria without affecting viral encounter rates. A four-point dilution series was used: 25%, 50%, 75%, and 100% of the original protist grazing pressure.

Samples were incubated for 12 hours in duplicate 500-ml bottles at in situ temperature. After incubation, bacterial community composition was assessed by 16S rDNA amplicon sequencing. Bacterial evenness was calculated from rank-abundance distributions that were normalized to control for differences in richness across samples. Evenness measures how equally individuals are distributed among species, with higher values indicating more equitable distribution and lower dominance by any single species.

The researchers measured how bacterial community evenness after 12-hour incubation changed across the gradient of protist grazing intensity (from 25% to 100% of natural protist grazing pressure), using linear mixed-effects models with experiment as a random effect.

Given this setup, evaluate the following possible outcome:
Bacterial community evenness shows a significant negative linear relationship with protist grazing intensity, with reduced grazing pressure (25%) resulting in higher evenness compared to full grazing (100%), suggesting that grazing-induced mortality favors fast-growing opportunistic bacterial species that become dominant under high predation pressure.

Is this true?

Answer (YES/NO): NO